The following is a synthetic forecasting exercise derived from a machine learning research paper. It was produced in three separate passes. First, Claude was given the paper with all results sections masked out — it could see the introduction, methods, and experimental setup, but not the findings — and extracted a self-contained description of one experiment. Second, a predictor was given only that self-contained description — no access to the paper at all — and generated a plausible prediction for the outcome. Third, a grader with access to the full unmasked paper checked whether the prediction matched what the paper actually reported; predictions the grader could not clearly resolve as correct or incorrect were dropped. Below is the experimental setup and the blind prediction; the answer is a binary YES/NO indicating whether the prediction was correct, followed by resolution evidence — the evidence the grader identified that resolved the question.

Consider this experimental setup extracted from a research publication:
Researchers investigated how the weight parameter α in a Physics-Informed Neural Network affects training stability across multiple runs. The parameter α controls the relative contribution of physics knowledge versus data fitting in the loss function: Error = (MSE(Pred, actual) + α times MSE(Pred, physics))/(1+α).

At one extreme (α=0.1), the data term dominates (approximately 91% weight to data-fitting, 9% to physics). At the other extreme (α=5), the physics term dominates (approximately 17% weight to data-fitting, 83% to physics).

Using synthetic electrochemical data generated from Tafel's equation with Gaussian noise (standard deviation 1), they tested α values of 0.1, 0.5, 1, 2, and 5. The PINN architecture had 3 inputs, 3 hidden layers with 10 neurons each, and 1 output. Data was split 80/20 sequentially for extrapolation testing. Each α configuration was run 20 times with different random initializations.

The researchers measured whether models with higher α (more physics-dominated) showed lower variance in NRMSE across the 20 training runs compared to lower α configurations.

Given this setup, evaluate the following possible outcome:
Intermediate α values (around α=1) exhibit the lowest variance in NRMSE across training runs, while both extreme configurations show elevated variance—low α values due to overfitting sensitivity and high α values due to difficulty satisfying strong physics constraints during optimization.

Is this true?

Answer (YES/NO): NO